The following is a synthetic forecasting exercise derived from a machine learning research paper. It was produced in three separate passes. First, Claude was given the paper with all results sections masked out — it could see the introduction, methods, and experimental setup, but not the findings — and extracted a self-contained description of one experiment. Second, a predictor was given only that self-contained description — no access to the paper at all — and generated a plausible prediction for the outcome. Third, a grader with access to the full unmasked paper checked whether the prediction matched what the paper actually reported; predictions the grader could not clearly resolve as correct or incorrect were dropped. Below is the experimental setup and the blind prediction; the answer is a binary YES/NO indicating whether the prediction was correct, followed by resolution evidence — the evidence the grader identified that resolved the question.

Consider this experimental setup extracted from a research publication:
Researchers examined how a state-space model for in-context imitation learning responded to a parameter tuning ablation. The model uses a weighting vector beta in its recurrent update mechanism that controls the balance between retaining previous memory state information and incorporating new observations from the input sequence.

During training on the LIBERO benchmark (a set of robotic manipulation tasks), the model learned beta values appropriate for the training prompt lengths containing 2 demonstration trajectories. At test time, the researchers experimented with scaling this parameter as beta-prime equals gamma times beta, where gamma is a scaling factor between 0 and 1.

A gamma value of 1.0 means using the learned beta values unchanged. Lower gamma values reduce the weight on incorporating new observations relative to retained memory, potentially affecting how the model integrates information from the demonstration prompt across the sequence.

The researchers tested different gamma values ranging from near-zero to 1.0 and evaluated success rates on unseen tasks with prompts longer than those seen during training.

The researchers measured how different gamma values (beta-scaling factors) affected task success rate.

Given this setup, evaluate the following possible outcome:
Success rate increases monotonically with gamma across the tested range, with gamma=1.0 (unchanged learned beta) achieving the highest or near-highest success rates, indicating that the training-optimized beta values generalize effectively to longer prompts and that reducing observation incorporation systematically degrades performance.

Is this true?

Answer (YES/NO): NO